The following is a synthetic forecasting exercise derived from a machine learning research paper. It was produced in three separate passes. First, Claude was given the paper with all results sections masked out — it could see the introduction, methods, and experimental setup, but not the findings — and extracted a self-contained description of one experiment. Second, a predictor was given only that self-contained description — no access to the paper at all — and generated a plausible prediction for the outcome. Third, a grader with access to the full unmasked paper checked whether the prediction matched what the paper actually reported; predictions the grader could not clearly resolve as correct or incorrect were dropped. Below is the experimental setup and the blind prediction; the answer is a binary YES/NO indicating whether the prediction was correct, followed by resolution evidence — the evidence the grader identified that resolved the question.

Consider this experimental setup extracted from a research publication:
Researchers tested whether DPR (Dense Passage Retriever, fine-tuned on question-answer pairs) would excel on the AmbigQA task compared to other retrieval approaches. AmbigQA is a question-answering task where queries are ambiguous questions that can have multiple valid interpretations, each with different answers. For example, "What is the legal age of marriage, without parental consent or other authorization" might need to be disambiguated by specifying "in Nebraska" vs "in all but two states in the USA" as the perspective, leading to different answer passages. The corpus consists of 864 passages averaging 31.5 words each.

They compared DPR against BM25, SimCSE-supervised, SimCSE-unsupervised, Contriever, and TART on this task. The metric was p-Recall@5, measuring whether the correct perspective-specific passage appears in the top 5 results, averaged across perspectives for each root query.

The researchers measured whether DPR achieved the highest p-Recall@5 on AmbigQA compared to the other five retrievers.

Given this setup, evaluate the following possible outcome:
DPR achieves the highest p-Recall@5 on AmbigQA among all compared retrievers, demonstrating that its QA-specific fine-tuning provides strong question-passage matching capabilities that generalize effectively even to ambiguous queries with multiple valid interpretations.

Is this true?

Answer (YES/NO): YES